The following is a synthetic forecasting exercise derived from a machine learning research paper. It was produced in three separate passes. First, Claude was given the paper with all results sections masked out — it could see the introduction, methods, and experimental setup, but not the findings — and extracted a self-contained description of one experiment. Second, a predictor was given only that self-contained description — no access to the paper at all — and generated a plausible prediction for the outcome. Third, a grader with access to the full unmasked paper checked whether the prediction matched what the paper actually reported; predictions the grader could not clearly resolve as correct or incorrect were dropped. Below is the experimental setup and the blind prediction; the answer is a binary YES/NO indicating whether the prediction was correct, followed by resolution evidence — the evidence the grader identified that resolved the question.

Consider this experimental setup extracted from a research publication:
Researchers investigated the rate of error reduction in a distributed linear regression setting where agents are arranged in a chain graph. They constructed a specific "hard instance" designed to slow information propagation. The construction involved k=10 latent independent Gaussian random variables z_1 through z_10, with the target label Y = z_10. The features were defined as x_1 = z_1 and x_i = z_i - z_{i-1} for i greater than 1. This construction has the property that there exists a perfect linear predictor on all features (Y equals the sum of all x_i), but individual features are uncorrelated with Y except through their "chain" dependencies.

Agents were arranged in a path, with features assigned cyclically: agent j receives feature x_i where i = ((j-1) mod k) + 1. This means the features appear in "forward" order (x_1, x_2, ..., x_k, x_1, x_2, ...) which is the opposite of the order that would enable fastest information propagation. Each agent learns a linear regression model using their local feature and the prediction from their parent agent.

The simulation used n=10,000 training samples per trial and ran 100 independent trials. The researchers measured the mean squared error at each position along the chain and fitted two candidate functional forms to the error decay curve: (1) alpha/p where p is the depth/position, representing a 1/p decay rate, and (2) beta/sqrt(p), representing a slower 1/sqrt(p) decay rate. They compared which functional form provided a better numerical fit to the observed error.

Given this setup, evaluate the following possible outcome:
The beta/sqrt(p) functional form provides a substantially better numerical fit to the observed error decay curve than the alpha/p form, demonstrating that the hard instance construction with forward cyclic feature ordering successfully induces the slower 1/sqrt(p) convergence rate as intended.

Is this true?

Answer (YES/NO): NO